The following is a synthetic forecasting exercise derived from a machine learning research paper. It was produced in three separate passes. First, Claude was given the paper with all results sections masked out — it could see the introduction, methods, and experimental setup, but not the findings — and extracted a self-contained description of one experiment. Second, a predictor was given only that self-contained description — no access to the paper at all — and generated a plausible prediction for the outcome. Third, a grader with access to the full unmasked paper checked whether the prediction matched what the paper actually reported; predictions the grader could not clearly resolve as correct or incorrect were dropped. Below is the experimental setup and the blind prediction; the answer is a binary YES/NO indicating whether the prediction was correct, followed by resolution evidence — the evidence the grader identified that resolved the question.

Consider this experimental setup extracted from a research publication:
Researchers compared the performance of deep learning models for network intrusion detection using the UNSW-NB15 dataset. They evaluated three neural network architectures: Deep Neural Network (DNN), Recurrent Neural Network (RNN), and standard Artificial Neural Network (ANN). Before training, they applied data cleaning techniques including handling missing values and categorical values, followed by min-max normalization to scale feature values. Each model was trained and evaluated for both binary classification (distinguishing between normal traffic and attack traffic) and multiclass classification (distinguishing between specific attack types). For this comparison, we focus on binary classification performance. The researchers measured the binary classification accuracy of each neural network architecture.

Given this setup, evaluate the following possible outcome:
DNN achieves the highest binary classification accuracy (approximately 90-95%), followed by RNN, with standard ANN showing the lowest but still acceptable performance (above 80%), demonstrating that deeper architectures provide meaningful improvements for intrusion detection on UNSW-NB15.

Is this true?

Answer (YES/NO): NO